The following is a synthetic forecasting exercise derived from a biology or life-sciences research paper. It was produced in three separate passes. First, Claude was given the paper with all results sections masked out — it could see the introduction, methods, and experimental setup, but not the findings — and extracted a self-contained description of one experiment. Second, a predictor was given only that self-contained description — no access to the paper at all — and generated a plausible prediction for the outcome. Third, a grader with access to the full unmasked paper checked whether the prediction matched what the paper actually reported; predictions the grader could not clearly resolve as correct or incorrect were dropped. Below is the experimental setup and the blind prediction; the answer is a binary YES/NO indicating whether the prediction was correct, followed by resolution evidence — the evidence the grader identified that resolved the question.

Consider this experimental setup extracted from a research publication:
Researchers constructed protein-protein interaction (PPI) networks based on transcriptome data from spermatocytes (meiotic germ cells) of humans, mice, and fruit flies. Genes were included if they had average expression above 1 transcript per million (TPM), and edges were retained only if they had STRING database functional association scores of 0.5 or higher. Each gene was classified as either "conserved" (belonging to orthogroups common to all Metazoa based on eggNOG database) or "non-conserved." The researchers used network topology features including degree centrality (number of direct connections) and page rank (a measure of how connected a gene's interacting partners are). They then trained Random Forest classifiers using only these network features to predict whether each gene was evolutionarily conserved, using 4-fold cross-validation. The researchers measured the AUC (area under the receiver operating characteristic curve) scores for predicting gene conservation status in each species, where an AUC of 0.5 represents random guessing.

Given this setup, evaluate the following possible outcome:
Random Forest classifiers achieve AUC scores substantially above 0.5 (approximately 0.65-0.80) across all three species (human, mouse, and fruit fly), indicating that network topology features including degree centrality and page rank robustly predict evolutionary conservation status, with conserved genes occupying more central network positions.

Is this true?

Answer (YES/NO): YES